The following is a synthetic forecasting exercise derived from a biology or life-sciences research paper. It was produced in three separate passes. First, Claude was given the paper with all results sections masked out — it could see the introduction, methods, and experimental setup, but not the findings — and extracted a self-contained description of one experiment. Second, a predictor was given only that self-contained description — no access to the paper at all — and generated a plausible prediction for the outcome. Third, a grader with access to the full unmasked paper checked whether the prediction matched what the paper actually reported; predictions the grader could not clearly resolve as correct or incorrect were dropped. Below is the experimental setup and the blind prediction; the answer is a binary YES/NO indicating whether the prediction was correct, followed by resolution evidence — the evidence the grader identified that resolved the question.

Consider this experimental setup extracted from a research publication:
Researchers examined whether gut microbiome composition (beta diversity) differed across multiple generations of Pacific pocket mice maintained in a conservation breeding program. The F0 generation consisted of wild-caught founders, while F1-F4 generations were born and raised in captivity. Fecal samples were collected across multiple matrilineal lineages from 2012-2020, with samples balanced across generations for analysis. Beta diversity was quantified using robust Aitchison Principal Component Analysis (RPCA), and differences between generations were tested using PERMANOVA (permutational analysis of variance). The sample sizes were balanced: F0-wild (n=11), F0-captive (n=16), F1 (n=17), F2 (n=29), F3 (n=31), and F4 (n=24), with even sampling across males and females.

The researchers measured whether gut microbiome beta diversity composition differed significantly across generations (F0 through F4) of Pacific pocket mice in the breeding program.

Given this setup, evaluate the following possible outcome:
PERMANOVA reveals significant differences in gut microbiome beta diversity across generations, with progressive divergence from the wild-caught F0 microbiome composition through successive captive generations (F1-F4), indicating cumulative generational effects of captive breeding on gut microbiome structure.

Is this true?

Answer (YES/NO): NO